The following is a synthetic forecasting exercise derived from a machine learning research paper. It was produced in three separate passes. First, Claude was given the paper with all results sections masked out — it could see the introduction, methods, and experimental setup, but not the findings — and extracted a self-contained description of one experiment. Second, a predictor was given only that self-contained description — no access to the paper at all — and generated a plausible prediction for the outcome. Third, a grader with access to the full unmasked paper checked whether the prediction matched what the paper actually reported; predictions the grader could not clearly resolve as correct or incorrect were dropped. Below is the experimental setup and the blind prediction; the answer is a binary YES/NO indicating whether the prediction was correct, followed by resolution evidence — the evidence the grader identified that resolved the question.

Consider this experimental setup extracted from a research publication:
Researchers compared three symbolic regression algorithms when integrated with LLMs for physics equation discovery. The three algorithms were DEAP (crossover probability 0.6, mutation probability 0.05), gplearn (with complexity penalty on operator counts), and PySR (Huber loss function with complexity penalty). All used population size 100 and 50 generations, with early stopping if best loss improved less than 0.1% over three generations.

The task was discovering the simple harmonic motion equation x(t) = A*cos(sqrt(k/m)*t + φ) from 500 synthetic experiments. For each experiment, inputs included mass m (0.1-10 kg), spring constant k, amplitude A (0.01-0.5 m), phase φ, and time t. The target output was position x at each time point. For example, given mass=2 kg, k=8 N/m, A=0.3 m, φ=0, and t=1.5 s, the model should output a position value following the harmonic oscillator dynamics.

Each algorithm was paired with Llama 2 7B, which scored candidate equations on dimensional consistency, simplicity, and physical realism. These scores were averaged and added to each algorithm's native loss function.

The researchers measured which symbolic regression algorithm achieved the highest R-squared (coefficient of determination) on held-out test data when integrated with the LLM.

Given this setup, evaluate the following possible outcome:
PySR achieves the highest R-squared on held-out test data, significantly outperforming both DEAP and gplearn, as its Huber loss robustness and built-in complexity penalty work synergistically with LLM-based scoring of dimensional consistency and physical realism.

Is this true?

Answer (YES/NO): NO